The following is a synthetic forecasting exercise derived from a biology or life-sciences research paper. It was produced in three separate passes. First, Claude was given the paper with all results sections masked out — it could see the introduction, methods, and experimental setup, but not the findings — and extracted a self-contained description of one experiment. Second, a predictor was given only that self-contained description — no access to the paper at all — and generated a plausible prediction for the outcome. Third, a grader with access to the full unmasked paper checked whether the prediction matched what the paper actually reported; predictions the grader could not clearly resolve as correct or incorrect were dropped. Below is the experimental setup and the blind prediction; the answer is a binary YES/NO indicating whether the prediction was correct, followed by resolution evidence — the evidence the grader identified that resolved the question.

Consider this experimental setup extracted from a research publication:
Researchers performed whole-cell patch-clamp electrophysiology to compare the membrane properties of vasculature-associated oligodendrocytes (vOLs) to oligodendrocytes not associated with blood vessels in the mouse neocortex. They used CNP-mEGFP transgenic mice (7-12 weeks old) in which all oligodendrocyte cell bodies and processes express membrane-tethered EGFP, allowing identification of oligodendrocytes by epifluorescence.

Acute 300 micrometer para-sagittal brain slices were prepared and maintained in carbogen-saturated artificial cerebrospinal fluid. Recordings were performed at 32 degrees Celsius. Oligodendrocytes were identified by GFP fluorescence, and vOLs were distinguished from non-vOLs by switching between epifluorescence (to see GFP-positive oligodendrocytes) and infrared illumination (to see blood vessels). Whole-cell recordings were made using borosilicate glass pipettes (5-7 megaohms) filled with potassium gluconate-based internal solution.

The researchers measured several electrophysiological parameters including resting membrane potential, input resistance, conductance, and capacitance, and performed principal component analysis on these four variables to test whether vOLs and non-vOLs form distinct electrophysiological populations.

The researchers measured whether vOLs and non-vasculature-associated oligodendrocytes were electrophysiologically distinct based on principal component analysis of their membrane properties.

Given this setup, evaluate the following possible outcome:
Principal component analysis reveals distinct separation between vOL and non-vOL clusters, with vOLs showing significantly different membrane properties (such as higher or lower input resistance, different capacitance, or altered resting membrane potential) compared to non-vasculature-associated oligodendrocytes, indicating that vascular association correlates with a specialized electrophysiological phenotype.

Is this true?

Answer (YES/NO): NO